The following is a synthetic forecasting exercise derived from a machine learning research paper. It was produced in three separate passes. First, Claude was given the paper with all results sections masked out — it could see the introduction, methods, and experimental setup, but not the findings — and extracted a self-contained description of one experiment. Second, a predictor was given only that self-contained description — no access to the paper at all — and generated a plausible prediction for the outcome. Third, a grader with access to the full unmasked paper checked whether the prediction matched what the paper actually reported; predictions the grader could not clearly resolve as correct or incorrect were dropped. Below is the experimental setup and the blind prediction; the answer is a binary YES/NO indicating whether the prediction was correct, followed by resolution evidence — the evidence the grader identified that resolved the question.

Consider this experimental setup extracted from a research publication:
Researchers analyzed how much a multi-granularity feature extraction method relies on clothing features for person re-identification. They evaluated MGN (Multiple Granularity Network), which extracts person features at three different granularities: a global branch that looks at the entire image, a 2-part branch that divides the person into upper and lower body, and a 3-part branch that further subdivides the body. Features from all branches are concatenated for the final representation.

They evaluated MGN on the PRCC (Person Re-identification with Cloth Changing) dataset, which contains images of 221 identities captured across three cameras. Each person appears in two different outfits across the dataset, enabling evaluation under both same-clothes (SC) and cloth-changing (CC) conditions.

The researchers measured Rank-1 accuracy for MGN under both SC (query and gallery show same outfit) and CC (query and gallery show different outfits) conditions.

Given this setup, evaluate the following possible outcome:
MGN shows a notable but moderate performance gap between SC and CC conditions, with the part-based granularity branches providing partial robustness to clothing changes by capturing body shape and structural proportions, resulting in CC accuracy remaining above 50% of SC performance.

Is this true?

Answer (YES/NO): YES